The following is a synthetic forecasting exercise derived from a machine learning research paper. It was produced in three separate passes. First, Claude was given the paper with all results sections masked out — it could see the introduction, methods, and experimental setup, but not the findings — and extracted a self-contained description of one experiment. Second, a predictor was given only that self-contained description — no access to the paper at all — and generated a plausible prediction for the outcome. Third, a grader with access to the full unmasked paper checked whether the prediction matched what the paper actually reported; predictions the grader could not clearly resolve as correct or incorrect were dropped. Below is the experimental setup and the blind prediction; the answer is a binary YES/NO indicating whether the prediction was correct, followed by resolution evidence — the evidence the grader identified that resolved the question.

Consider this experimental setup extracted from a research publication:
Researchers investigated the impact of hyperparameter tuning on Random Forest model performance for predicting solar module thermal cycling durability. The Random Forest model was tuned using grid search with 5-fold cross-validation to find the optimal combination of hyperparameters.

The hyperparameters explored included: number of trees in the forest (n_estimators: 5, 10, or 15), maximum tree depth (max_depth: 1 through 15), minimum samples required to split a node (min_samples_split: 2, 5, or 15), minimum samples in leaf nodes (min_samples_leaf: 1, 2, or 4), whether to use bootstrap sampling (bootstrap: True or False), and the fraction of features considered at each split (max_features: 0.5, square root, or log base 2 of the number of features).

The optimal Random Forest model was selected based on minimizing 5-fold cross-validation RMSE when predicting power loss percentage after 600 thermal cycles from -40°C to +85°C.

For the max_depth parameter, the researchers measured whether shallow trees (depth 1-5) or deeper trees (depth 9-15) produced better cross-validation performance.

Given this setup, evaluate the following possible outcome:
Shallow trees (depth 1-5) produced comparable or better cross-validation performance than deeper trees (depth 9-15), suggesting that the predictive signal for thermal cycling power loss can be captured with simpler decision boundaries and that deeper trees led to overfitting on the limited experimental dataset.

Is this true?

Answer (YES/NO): NO